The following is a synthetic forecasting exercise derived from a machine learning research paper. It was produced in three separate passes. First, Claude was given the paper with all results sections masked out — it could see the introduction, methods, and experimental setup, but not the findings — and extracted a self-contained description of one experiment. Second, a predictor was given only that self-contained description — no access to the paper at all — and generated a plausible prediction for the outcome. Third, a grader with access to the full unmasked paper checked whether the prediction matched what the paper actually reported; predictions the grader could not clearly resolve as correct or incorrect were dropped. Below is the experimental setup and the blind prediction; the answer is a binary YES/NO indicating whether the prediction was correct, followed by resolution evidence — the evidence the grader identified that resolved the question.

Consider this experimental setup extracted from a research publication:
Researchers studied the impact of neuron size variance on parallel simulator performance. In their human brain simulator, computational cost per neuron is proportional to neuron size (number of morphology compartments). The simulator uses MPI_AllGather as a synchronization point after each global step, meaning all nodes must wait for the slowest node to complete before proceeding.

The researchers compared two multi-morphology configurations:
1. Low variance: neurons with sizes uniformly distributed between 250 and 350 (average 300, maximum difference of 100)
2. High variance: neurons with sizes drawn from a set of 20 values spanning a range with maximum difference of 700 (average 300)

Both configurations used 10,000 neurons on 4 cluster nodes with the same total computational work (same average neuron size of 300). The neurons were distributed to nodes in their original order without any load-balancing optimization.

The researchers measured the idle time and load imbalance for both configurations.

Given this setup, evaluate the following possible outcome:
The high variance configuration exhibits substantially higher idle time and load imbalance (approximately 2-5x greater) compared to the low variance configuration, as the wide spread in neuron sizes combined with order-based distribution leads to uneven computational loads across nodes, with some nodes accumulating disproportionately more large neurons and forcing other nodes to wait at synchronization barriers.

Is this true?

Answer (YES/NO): NO